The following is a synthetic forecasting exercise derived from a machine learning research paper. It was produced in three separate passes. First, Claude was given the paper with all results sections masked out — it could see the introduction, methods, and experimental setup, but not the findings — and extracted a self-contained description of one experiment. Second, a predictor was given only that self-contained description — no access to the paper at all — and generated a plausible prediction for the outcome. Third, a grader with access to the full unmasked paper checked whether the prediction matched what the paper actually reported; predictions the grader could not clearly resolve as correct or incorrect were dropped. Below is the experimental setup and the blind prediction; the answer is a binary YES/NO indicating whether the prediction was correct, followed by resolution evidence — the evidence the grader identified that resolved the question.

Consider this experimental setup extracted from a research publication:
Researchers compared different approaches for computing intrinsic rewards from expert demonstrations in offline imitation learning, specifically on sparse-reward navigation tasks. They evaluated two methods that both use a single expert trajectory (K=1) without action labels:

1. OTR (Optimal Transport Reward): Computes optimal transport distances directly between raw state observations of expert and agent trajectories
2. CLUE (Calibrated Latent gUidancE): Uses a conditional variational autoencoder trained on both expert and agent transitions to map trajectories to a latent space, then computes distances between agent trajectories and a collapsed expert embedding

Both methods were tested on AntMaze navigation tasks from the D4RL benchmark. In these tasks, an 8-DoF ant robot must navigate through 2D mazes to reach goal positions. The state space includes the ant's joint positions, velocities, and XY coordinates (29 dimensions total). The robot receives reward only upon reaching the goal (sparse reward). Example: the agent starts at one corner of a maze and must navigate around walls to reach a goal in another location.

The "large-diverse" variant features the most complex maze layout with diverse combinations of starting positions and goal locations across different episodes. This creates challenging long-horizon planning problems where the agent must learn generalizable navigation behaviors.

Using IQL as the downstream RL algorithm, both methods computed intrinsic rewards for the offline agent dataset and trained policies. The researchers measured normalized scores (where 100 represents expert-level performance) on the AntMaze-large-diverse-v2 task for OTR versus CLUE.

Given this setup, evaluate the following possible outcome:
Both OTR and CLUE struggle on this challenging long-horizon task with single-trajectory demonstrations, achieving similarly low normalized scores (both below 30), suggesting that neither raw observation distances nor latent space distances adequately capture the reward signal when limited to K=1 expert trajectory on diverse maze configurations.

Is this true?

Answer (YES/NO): NO